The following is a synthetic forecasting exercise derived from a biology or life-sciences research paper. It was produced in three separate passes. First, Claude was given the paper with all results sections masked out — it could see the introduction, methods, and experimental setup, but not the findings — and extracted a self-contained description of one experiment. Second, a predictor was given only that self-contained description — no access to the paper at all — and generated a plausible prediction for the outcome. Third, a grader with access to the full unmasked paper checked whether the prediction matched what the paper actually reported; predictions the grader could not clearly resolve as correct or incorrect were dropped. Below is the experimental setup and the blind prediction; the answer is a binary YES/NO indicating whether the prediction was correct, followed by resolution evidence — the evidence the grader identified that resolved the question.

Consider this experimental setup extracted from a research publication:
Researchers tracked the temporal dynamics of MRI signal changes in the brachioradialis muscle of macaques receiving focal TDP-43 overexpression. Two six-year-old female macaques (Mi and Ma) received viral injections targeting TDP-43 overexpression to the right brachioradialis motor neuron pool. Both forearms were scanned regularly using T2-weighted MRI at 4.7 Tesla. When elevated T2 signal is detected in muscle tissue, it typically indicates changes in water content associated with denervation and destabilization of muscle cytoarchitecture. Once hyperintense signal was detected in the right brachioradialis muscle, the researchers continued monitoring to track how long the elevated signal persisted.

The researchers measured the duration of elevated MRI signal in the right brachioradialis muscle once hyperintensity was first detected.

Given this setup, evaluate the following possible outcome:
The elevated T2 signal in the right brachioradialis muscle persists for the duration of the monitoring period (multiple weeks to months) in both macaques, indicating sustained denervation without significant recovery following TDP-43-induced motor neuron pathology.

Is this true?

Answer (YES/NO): NO